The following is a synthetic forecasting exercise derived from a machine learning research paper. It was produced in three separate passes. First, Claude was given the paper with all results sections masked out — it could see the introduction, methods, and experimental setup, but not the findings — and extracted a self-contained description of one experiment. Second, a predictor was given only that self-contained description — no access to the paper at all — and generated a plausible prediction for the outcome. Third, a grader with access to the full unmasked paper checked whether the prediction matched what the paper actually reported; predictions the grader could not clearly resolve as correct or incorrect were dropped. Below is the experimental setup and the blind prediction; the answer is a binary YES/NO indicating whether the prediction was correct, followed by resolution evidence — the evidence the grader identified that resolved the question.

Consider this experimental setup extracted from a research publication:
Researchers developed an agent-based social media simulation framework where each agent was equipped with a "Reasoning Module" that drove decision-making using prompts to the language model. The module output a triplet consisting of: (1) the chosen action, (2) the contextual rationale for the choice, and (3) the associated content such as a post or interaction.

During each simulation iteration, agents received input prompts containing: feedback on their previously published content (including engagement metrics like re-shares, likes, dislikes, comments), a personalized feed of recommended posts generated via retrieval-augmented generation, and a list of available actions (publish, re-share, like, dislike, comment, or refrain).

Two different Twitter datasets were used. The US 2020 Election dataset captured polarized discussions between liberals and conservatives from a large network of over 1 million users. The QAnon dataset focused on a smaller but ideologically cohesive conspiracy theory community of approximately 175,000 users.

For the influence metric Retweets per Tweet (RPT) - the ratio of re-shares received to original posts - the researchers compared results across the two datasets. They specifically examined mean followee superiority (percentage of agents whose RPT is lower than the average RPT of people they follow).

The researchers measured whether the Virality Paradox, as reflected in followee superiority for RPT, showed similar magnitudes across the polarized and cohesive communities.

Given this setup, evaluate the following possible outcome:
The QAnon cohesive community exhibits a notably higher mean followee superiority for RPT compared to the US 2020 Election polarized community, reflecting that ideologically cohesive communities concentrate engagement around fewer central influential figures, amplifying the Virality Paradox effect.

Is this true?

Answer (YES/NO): NO